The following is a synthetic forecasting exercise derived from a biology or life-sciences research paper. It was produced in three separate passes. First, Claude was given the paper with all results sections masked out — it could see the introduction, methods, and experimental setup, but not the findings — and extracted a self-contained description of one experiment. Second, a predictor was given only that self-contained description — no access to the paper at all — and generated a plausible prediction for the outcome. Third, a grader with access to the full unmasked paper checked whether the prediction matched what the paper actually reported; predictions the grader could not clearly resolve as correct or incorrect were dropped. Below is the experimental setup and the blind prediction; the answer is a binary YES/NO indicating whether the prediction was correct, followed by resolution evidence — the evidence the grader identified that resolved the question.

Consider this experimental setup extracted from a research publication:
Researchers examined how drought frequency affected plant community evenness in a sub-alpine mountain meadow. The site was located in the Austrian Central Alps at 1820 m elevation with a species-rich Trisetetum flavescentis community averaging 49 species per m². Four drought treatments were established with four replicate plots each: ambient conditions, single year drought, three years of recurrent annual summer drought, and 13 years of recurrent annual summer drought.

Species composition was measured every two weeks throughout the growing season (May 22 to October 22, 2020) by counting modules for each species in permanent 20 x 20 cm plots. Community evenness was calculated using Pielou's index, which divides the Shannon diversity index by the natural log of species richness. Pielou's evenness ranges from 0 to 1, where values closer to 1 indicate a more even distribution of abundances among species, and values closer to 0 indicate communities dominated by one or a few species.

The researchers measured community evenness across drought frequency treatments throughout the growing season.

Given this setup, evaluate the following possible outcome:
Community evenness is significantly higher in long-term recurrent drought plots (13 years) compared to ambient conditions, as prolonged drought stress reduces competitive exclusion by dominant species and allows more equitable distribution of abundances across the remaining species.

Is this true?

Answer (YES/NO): NO